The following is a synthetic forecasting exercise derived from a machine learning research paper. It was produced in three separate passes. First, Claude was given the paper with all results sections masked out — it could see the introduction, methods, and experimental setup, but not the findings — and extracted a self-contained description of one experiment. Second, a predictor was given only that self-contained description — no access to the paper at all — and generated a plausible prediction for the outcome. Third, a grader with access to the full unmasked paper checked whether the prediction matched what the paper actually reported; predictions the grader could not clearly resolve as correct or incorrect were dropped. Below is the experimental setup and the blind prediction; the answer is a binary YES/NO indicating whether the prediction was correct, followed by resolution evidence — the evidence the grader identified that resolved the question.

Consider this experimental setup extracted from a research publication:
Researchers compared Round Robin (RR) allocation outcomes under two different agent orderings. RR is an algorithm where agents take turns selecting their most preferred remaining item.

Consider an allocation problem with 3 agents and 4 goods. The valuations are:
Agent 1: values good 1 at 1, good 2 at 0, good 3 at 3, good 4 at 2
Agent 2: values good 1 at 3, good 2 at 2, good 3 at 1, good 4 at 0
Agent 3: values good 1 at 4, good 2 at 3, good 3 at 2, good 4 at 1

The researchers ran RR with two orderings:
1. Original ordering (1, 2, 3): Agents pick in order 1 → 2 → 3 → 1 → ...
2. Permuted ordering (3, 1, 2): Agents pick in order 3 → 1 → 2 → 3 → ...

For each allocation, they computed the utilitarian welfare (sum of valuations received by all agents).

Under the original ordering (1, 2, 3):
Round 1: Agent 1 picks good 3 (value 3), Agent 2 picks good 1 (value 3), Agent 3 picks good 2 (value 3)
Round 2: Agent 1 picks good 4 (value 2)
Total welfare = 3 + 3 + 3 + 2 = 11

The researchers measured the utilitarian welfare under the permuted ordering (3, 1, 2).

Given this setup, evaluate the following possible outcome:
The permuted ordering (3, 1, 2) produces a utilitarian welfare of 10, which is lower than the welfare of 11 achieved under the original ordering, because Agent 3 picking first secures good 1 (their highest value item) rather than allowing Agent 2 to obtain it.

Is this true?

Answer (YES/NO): YES